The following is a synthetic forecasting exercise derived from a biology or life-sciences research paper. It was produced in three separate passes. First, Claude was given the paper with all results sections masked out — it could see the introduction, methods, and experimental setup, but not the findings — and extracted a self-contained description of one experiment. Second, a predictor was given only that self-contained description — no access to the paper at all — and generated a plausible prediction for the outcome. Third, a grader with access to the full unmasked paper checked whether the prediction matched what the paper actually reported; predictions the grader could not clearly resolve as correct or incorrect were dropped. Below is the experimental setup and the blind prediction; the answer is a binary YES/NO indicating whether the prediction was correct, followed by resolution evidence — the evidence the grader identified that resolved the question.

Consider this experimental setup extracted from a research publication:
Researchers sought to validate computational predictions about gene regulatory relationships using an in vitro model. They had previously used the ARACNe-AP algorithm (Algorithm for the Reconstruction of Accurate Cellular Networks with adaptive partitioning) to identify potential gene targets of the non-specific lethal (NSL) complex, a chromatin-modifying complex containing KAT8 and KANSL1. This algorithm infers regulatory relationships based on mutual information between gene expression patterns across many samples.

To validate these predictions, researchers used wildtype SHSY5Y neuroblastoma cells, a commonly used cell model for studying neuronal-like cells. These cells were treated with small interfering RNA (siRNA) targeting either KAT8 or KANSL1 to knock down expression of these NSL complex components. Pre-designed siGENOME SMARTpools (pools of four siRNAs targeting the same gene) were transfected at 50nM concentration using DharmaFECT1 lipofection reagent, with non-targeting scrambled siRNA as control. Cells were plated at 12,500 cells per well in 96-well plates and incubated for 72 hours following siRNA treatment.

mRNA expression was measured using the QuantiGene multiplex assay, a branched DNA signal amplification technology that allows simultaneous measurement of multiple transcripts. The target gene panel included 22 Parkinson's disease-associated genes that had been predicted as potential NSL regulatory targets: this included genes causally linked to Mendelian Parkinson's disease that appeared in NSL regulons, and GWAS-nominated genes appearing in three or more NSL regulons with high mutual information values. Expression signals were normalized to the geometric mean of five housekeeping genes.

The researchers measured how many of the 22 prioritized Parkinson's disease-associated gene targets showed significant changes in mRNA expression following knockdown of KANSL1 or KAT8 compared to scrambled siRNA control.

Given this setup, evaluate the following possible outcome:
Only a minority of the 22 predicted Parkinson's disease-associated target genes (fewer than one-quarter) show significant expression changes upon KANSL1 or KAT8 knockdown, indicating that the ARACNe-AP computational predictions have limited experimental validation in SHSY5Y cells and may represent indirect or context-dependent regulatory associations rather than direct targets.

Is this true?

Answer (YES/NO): NO